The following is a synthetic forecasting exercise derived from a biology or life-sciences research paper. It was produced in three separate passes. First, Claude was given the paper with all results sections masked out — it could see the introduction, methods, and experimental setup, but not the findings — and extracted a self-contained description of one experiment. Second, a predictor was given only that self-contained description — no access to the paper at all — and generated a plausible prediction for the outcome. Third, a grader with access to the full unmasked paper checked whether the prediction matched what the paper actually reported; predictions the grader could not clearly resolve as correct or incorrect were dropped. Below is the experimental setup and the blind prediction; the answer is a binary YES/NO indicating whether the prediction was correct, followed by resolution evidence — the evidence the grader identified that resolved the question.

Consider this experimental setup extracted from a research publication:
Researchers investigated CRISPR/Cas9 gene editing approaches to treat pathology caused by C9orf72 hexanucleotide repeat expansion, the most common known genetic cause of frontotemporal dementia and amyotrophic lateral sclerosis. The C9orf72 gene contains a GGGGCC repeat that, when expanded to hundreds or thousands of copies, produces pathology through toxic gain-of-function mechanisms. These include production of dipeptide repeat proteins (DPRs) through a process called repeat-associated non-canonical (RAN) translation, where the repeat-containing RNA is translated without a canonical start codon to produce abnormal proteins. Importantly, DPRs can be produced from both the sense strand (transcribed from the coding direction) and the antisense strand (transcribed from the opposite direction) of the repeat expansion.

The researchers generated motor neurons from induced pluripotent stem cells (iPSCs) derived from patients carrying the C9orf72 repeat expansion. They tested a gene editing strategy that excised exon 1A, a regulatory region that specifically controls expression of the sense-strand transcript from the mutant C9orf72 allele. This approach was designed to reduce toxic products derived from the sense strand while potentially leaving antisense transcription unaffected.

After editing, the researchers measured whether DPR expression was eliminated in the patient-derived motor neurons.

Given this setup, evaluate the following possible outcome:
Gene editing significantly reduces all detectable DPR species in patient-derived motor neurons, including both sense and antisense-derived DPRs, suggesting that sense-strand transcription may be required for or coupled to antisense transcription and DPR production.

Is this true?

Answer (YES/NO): NO